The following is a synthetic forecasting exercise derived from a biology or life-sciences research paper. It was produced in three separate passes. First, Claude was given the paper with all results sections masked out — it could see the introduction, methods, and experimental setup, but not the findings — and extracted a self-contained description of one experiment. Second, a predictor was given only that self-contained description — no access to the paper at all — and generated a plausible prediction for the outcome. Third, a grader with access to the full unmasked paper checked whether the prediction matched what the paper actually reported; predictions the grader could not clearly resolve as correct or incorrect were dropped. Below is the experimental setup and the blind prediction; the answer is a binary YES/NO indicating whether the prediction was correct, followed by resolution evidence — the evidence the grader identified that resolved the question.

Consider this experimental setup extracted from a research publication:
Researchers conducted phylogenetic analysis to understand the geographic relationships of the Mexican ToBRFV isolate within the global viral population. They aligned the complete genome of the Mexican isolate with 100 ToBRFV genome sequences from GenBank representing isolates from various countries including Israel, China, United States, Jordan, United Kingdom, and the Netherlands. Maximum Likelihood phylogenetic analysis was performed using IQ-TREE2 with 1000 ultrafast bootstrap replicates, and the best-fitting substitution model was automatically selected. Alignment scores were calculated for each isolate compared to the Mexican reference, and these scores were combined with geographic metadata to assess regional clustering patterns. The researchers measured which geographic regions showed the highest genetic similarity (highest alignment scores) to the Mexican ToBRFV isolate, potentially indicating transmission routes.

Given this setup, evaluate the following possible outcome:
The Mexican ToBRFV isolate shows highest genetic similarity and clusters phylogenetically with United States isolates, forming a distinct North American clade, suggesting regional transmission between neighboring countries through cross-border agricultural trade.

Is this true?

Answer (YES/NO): NO